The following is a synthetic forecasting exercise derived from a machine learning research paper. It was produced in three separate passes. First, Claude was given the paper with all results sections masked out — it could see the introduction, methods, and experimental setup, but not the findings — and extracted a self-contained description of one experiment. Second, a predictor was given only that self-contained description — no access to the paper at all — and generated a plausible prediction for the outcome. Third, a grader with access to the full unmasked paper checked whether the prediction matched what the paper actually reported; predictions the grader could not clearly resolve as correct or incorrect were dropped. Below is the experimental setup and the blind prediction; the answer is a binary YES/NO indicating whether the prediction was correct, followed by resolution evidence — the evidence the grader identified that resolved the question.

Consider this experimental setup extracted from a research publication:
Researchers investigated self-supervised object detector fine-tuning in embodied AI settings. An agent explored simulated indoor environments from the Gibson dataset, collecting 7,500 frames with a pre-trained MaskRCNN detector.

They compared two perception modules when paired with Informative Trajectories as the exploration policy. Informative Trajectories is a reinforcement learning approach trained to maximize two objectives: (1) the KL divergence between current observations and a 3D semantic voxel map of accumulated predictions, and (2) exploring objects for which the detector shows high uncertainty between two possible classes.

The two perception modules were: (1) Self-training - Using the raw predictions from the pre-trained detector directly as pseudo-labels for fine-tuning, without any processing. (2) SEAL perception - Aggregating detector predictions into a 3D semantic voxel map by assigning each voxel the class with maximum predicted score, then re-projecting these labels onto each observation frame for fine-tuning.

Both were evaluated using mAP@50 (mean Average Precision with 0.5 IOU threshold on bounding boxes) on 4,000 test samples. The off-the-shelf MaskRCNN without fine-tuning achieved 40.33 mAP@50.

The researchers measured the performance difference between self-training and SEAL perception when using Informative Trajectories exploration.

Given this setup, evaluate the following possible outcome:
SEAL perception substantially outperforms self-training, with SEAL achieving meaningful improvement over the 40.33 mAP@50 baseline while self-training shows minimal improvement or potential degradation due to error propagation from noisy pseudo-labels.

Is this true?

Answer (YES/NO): YES